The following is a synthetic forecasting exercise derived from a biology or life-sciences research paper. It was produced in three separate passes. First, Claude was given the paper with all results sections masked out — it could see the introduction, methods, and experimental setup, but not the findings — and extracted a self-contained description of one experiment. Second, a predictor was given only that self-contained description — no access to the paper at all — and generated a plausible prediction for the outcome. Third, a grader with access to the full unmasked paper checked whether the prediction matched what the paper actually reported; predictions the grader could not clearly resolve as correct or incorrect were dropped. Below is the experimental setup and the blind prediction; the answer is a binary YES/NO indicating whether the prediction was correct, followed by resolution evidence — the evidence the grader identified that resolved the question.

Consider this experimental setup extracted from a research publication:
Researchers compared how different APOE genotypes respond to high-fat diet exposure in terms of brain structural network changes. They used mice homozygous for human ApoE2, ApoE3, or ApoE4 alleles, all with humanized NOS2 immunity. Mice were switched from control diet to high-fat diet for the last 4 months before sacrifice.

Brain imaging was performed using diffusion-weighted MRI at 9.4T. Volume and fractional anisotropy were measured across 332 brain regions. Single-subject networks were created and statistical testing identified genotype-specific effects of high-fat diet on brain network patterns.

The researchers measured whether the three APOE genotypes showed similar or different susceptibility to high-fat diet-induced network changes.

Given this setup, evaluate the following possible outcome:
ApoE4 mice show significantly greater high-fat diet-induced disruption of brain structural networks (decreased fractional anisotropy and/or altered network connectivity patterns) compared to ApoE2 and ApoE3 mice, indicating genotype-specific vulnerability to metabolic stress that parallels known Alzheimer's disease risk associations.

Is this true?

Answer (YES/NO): NO